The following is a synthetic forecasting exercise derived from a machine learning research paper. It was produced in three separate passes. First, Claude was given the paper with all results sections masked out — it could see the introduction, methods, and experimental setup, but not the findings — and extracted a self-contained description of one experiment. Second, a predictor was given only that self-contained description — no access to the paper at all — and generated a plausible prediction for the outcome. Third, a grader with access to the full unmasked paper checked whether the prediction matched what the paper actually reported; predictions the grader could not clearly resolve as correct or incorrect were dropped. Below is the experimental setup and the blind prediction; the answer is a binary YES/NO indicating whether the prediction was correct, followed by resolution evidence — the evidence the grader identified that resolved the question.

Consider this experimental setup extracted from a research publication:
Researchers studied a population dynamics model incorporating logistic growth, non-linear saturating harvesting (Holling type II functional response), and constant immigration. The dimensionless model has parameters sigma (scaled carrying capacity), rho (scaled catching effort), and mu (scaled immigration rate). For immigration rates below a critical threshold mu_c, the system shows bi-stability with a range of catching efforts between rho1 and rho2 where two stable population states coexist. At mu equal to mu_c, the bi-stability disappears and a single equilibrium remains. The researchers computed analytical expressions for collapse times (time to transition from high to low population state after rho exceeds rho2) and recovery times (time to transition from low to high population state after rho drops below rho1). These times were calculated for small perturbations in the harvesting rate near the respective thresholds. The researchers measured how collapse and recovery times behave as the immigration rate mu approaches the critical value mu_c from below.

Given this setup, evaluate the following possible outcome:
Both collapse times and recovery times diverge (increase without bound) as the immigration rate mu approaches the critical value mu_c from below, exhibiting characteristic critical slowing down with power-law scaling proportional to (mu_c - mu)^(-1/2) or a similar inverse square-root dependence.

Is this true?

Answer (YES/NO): NO